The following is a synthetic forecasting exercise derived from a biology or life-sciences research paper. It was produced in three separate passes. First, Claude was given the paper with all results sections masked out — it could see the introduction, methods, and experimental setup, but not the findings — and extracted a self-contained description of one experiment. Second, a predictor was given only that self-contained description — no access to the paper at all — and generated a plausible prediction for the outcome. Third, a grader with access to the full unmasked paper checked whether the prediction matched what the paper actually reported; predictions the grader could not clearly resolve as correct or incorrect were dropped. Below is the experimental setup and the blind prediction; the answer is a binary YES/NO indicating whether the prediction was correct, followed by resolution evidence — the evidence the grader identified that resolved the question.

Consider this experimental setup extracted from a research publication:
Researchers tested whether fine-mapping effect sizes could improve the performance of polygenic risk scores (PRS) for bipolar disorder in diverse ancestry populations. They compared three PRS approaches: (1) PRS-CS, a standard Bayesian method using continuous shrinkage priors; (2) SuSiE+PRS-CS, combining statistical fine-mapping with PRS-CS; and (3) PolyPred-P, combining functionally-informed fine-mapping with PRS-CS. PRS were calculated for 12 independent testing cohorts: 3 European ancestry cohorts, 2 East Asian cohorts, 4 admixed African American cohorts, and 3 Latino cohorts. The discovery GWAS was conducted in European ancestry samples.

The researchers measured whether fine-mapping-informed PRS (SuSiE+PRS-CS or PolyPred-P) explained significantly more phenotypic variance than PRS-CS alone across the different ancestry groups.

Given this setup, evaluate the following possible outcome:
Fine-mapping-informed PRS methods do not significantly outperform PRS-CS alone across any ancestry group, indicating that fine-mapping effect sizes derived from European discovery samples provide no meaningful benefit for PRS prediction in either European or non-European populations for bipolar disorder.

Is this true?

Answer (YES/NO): NO